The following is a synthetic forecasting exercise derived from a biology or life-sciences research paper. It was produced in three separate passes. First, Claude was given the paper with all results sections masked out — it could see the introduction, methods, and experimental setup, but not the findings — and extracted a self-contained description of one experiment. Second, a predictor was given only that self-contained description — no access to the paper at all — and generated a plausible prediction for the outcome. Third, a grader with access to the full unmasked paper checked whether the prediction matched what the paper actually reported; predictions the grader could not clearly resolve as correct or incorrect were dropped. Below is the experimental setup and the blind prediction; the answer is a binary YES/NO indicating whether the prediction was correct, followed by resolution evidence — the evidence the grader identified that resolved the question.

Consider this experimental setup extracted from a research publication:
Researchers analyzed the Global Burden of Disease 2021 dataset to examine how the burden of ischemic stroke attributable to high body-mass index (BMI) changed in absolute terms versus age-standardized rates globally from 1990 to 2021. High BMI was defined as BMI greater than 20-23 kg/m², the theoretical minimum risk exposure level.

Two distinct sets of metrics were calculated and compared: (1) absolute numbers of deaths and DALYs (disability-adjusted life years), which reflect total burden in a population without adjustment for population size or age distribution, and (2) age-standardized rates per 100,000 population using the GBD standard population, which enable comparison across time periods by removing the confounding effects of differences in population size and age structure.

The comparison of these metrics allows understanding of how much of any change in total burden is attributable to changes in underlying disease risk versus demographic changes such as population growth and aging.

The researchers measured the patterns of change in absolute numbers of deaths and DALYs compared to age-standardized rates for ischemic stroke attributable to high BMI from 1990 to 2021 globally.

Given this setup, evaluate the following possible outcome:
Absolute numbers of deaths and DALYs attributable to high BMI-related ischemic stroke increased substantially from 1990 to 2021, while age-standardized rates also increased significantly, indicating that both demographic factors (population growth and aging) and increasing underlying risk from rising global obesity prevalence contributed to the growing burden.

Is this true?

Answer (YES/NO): NO